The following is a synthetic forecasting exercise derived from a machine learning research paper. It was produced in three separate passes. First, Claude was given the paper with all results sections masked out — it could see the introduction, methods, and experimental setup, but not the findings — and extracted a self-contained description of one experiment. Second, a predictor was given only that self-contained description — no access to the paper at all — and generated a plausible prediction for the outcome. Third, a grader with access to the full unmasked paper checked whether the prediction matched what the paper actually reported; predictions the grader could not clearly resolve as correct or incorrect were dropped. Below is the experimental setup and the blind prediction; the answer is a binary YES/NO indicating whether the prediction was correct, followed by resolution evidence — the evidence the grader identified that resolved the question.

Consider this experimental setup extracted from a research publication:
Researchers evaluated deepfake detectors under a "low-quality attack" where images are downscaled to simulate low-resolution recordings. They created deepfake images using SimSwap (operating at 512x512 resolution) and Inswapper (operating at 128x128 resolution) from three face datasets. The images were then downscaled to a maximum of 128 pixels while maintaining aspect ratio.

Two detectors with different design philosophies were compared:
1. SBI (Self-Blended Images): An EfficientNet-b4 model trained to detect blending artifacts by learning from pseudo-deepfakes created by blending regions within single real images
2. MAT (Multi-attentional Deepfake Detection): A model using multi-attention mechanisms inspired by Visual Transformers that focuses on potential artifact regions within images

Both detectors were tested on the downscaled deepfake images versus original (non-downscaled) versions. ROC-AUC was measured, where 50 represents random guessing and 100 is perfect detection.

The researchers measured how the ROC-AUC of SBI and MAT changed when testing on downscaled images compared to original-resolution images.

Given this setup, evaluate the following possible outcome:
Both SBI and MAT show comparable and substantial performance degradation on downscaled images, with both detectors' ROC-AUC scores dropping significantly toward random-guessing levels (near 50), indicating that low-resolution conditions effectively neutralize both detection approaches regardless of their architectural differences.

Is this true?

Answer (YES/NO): NO